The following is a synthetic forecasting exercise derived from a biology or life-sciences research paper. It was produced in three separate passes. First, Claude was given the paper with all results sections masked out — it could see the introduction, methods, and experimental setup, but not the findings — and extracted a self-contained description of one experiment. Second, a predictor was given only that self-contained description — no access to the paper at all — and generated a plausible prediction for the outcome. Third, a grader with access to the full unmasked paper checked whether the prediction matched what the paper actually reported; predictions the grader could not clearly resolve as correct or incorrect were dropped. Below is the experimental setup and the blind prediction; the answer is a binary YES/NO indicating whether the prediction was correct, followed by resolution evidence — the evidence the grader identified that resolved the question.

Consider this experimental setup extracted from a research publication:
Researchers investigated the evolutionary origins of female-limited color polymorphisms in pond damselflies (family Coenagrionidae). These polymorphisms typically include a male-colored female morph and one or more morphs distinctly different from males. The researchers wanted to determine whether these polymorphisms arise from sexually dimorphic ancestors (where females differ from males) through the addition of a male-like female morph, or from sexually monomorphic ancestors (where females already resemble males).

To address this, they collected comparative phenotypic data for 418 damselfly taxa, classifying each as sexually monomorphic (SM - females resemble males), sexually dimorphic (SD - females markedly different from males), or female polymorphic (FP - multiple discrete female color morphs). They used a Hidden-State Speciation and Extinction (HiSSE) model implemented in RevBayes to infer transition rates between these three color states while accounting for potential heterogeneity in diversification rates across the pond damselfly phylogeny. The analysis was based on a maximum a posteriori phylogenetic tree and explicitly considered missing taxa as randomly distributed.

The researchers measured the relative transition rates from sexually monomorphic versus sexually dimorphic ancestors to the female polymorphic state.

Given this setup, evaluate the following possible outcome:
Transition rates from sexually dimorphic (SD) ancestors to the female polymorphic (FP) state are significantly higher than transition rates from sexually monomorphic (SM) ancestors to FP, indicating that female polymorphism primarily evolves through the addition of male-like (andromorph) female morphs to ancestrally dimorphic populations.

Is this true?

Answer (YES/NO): NO